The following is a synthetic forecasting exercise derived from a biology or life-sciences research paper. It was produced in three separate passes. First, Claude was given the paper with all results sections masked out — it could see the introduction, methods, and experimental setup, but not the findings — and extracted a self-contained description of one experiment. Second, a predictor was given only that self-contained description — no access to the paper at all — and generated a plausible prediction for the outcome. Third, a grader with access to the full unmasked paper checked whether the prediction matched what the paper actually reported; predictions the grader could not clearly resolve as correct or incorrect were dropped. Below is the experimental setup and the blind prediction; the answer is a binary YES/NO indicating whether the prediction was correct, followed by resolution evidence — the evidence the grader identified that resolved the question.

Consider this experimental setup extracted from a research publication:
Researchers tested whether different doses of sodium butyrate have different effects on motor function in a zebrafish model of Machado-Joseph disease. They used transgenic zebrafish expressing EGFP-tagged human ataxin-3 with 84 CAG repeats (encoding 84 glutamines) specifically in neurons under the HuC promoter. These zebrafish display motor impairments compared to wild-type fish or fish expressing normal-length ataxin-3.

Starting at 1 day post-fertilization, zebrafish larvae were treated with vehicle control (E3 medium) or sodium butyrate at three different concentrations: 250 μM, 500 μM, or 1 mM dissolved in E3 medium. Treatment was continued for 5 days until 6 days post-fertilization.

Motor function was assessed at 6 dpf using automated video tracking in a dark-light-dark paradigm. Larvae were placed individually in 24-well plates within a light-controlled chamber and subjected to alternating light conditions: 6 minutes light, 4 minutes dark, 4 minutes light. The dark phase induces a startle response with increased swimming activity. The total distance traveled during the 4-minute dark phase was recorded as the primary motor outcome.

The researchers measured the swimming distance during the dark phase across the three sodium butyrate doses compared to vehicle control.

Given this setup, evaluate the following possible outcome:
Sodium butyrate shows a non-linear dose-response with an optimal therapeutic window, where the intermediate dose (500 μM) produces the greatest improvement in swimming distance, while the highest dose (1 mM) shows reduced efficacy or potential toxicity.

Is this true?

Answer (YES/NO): NO